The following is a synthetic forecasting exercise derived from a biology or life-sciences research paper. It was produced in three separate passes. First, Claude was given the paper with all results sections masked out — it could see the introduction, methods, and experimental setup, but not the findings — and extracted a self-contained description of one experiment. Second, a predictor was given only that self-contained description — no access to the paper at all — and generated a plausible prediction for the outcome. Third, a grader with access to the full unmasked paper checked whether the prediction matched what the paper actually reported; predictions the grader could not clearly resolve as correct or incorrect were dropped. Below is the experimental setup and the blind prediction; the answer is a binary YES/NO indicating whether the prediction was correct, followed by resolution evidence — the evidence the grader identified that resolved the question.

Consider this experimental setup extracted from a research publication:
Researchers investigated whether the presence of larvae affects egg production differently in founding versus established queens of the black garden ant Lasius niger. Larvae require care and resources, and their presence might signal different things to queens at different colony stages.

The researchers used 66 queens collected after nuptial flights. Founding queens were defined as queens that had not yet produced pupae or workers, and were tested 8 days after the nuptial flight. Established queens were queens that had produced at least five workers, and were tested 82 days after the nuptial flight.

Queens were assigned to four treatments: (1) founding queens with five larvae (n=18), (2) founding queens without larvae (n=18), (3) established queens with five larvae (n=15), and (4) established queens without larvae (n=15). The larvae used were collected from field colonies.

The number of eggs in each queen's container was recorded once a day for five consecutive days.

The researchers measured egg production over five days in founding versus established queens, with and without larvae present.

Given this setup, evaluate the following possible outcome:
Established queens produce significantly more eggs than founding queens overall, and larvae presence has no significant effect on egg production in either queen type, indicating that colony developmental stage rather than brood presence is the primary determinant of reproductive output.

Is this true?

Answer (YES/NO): NO